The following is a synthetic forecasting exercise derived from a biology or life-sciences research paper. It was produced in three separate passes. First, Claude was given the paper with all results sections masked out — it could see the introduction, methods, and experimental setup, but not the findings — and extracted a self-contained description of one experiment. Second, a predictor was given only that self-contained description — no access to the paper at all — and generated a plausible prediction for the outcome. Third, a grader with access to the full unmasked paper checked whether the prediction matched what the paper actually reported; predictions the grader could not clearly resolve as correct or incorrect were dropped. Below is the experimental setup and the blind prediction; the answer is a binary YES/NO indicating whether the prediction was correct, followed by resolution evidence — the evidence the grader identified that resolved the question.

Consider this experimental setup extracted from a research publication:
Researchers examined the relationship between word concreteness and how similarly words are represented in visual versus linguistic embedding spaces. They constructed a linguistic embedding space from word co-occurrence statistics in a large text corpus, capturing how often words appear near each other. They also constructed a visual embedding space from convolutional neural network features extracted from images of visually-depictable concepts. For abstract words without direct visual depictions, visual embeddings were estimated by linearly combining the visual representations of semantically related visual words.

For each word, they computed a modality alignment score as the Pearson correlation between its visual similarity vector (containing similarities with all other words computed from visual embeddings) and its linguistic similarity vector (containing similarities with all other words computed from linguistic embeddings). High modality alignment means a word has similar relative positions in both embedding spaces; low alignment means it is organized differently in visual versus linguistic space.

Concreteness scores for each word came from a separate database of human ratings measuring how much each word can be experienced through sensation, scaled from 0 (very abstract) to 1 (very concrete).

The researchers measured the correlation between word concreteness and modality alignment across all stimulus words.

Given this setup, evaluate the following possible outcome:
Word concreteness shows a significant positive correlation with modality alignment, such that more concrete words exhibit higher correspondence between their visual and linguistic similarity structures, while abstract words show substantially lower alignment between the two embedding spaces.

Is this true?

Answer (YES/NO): NO